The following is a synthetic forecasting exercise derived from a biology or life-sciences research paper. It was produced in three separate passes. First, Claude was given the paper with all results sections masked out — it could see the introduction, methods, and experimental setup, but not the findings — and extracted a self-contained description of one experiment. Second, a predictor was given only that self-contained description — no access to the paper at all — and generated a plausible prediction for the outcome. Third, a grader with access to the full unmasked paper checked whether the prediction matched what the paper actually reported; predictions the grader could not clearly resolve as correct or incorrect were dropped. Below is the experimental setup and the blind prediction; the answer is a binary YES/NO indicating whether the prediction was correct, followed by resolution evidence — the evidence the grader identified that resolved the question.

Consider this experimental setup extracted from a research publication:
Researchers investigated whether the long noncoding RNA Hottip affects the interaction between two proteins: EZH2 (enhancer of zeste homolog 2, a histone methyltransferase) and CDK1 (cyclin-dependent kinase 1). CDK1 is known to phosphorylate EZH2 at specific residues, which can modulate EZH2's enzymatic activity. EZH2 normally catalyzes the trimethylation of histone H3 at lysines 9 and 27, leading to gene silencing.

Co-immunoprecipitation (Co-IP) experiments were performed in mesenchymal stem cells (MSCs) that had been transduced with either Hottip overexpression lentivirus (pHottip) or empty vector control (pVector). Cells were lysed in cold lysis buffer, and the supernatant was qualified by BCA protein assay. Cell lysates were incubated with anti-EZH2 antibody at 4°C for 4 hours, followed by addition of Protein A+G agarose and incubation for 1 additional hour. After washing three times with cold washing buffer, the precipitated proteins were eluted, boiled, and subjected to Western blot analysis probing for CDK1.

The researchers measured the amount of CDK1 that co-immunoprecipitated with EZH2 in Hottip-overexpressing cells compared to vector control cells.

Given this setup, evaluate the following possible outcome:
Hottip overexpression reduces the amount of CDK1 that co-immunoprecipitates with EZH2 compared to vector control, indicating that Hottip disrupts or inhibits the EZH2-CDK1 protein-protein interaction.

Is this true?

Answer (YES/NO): NO